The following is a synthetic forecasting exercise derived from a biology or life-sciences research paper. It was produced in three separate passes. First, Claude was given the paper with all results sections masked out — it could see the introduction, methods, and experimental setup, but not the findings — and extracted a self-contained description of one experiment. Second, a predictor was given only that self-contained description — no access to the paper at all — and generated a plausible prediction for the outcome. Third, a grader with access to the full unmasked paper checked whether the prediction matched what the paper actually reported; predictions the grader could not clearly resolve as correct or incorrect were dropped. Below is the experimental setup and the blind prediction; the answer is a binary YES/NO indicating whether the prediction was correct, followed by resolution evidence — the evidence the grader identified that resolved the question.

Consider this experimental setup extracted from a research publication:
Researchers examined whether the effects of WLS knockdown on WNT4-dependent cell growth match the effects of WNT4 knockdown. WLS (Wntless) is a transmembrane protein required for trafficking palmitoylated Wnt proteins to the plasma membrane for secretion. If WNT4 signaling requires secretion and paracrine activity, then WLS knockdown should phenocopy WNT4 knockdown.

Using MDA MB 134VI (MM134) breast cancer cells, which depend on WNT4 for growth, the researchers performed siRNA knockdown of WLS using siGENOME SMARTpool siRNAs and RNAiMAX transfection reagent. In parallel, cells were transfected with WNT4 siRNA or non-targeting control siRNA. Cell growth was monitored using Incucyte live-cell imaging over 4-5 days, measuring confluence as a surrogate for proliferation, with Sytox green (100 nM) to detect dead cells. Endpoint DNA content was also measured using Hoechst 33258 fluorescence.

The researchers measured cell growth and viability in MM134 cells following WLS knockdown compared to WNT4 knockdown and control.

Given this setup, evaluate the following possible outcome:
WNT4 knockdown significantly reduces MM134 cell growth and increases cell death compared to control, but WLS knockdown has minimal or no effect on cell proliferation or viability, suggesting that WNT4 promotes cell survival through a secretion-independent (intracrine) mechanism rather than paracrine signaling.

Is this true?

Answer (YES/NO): YES